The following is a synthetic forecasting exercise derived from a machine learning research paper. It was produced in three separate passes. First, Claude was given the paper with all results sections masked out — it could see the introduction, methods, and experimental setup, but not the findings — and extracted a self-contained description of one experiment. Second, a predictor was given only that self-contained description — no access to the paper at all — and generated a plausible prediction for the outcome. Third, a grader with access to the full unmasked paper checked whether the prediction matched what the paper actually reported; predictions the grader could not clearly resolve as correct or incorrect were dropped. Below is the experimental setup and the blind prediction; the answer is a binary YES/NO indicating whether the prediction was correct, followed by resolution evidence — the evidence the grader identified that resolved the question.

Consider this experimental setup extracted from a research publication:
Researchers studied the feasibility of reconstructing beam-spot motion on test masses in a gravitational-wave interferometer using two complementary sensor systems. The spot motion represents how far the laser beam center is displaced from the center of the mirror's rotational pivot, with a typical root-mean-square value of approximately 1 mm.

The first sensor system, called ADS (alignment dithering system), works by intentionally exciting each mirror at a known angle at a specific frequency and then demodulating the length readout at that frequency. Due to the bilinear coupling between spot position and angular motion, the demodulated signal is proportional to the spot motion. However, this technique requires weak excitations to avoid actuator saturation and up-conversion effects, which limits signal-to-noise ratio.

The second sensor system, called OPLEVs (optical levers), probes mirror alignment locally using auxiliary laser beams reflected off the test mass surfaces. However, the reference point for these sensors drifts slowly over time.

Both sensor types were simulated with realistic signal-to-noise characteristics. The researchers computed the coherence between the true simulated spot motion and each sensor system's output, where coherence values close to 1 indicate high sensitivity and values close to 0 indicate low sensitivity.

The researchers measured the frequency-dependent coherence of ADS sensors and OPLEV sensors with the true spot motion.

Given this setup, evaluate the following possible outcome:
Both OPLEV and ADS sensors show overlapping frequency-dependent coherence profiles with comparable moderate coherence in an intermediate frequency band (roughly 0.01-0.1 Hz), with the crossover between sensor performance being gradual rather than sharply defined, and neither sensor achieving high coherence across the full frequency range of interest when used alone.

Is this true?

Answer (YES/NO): NO